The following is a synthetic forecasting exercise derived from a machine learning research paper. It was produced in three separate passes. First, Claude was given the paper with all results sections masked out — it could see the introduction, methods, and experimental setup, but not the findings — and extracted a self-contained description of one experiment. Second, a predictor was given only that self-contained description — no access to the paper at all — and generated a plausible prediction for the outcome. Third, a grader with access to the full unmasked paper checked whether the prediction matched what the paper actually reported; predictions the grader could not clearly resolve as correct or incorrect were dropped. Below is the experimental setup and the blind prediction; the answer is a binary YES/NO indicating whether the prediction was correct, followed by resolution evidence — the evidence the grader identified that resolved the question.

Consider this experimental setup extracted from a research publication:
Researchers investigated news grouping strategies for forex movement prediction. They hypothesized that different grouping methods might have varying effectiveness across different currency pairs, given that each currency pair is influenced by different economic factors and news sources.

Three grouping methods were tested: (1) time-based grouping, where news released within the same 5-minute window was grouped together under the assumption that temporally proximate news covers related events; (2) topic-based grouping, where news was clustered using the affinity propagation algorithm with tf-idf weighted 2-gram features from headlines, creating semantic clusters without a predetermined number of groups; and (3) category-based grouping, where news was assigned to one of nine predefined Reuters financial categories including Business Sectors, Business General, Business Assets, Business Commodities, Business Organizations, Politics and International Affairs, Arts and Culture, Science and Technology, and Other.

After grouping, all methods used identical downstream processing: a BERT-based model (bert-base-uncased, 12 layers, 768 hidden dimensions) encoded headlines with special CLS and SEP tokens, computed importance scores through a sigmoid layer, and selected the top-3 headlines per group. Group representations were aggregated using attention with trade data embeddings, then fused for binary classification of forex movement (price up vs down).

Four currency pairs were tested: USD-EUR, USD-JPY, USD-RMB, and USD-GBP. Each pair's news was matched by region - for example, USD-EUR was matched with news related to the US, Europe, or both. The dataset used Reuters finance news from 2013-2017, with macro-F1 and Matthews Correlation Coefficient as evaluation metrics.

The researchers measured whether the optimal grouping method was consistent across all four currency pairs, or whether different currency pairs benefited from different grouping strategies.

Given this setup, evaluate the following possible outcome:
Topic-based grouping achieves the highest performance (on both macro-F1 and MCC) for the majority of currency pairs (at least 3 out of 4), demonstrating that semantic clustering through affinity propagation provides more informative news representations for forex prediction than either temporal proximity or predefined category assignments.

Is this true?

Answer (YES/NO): NO